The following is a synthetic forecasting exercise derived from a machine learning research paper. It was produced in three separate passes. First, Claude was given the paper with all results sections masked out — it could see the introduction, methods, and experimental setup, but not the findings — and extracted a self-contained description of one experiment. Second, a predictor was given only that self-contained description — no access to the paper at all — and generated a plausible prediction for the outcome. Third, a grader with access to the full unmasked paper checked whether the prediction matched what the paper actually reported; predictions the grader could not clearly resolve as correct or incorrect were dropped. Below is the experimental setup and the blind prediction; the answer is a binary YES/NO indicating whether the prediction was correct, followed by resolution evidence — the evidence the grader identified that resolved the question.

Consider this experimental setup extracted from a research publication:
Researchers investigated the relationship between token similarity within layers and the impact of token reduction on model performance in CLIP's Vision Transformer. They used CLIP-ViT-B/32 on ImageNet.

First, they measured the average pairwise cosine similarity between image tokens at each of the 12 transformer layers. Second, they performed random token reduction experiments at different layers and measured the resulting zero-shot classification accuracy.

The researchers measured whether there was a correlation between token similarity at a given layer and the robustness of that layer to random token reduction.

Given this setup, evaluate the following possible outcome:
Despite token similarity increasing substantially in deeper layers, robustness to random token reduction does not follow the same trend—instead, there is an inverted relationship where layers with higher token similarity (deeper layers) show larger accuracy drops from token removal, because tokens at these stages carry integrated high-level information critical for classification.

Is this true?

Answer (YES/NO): NO